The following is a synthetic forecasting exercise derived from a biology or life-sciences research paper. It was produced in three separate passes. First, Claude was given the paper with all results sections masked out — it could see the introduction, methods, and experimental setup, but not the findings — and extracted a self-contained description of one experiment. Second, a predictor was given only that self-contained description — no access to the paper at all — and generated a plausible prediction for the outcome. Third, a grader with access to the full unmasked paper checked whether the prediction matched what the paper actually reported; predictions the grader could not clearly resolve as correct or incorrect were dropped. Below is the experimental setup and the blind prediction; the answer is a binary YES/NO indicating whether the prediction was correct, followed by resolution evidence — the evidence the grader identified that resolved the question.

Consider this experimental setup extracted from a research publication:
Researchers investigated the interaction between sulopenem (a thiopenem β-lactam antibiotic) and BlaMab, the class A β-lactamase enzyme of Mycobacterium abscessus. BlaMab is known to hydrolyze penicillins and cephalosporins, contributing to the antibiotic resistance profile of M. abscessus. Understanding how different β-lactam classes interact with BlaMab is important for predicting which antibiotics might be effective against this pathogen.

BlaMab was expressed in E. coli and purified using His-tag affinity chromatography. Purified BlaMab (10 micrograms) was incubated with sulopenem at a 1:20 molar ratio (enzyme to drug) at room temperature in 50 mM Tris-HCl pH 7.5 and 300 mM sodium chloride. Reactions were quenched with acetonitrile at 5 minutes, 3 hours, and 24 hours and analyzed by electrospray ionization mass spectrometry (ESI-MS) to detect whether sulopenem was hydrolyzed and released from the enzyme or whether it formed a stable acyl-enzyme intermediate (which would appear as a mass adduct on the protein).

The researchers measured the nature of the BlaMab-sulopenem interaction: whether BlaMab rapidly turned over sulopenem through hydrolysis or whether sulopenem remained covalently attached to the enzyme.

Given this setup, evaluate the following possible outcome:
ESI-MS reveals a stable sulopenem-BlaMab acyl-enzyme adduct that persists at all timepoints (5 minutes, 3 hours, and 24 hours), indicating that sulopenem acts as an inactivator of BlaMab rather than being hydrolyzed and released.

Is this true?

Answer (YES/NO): NO